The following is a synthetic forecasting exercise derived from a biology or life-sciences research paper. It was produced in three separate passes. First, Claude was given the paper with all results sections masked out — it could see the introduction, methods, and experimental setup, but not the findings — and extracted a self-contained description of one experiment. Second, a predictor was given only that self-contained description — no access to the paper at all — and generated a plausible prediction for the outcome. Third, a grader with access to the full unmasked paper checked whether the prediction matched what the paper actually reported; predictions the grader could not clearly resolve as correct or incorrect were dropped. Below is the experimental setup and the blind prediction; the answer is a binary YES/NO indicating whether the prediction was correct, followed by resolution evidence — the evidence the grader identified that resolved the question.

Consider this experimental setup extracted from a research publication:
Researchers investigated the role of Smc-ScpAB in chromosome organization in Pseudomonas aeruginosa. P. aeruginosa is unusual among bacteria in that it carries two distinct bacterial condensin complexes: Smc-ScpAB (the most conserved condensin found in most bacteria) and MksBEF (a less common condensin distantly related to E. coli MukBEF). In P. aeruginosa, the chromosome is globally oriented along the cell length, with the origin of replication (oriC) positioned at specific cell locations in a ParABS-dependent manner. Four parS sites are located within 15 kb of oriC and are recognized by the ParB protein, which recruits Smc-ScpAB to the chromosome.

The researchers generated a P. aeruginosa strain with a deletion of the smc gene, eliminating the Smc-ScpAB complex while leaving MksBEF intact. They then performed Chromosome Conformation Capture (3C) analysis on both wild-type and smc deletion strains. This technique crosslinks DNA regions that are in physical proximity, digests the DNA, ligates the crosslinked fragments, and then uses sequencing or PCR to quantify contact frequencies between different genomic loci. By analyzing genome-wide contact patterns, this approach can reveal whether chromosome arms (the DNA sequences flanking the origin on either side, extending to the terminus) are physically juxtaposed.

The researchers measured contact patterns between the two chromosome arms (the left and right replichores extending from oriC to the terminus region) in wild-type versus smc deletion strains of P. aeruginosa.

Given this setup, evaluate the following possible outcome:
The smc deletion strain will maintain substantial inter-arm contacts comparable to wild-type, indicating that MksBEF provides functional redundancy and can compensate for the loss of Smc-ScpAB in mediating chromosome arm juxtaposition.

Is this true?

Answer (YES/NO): NO